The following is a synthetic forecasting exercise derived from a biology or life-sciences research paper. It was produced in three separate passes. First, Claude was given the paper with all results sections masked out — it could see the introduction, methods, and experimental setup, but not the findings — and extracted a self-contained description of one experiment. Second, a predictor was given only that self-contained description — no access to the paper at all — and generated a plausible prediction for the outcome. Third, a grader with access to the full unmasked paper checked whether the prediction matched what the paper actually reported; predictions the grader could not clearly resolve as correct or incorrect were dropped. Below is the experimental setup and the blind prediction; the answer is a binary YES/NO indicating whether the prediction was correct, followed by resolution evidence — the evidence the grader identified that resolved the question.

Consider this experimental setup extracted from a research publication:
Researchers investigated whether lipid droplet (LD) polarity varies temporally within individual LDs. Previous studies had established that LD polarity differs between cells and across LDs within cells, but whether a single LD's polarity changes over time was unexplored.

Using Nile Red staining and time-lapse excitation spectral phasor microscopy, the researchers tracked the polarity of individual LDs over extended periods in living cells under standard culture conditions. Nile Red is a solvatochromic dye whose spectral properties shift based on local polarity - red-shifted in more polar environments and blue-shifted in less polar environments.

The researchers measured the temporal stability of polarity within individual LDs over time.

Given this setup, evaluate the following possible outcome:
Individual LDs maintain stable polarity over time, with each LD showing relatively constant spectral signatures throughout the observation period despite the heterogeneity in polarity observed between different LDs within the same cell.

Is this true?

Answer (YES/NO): NO